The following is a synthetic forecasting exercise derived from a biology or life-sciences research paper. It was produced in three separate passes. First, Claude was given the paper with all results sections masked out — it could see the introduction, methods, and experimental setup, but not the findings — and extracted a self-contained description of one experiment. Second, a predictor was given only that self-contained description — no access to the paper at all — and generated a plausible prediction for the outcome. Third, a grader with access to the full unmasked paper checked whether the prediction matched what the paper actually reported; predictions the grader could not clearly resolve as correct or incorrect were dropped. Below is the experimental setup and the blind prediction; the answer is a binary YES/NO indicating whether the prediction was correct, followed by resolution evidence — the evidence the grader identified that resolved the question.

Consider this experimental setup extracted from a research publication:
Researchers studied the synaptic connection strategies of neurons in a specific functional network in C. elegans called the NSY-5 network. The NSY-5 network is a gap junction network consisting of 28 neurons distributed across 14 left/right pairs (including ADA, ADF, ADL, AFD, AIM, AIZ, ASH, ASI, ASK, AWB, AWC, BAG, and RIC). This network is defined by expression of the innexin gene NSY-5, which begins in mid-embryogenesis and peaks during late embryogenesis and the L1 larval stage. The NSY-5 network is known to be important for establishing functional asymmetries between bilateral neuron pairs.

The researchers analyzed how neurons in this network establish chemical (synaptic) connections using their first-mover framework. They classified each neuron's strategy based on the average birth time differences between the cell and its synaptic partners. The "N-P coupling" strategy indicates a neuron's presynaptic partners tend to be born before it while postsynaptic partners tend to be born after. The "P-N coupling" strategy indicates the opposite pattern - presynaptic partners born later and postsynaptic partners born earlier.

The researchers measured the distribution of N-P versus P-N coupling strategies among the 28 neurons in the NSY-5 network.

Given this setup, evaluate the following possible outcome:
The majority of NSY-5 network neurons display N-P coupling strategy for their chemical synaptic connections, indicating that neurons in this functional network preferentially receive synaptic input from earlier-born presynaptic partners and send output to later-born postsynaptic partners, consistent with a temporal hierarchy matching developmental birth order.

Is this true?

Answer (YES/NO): NO